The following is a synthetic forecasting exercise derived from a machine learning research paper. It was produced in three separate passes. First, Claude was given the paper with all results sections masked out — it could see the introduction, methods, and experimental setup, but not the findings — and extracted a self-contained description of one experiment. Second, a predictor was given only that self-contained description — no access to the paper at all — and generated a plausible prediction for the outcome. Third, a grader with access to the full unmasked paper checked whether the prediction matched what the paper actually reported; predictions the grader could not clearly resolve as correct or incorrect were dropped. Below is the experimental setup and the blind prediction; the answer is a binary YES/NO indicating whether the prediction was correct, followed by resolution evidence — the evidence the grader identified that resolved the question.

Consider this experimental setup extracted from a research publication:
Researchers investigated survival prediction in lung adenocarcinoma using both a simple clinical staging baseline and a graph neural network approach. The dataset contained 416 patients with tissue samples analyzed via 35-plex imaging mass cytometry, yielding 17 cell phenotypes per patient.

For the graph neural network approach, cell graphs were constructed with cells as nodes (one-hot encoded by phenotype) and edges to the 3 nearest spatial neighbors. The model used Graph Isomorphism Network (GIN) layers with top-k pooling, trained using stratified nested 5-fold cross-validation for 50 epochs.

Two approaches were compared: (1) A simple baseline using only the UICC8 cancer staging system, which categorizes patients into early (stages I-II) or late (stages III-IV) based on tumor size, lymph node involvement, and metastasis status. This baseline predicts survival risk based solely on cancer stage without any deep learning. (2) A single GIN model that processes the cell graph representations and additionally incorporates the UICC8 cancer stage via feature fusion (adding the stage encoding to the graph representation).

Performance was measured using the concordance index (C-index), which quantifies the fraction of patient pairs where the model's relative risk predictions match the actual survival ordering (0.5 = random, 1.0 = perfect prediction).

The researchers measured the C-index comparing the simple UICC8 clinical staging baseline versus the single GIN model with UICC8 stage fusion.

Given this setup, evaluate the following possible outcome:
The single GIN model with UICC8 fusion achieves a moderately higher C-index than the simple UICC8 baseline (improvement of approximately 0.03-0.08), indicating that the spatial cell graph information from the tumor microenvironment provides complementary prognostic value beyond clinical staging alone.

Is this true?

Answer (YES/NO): NO